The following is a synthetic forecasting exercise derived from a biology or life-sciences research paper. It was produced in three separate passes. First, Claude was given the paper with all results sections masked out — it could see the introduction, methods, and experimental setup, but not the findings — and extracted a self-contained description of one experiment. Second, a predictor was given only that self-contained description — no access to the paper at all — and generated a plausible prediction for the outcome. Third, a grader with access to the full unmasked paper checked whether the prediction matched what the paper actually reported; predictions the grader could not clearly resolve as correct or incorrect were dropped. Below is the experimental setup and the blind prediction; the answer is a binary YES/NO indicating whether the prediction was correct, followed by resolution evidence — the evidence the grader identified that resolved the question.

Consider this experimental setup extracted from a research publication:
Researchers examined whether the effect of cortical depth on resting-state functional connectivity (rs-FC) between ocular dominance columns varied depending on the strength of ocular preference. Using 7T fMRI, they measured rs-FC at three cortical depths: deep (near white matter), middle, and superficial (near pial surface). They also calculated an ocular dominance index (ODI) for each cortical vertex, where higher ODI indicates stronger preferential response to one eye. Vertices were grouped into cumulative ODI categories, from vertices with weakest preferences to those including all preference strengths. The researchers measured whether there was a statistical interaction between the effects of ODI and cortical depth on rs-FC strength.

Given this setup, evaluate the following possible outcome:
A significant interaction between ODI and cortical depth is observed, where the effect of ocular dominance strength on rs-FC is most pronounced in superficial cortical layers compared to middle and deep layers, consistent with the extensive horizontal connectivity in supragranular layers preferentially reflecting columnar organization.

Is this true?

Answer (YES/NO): NO